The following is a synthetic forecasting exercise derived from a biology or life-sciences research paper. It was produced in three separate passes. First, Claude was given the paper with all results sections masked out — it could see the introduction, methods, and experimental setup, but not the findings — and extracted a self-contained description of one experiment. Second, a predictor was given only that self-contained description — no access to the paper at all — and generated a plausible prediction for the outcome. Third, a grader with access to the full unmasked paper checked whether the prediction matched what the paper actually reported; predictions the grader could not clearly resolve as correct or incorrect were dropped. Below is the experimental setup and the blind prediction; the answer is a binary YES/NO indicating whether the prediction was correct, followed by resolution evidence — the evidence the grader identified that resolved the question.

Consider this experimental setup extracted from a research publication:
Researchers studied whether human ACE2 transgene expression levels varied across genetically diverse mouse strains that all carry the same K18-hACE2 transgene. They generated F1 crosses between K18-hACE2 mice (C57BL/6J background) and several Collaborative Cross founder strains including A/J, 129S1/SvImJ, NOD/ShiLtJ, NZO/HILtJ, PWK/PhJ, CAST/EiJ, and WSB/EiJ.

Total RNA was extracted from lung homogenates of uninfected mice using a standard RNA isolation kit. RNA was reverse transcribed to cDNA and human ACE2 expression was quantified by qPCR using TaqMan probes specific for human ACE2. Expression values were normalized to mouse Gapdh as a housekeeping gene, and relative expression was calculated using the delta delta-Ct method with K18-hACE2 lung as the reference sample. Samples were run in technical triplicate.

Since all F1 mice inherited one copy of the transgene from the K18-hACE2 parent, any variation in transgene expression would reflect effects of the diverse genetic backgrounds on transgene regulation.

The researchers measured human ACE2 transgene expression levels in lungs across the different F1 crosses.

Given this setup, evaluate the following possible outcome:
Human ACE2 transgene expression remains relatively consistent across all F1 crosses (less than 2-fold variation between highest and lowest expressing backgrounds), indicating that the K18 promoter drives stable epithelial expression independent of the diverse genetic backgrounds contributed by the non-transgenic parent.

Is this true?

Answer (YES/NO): YES